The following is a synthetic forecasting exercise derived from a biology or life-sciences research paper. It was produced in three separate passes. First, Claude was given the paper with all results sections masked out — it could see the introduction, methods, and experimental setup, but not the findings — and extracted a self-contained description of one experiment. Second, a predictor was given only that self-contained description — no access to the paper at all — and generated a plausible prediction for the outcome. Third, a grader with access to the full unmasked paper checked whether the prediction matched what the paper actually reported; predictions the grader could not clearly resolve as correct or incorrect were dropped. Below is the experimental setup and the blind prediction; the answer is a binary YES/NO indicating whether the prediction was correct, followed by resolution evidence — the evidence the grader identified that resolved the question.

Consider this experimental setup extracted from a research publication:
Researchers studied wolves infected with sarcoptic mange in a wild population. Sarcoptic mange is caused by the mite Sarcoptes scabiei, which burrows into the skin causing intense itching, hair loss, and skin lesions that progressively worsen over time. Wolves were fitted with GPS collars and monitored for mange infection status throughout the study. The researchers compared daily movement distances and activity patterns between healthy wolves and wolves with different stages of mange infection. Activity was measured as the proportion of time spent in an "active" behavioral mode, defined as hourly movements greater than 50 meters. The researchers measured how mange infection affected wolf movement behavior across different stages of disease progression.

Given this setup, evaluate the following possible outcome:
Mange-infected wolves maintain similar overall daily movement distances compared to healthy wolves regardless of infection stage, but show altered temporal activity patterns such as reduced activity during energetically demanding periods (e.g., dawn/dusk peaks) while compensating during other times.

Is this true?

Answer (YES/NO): NO